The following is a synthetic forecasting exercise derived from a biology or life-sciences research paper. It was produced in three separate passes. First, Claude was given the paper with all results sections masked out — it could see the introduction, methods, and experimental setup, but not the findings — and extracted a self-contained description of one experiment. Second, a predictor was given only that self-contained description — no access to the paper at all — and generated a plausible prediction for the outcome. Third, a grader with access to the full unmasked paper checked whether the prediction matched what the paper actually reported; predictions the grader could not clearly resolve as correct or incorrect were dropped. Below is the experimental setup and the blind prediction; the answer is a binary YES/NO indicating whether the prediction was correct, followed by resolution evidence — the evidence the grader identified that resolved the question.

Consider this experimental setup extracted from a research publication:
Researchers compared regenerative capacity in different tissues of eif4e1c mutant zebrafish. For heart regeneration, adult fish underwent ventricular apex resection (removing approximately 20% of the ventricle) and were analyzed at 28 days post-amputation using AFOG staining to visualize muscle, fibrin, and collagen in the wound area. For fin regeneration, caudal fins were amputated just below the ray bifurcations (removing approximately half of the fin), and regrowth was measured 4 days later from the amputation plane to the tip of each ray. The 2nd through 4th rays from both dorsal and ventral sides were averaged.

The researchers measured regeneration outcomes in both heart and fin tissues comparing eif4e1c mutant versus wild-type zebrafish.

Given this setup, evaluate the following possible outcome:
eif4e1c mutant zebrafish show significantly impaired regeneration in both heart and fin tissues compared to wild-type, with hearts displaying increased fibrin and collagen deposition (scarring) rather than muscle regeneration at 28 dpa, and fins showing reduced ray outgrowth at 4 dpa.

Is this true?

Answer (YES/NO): NO